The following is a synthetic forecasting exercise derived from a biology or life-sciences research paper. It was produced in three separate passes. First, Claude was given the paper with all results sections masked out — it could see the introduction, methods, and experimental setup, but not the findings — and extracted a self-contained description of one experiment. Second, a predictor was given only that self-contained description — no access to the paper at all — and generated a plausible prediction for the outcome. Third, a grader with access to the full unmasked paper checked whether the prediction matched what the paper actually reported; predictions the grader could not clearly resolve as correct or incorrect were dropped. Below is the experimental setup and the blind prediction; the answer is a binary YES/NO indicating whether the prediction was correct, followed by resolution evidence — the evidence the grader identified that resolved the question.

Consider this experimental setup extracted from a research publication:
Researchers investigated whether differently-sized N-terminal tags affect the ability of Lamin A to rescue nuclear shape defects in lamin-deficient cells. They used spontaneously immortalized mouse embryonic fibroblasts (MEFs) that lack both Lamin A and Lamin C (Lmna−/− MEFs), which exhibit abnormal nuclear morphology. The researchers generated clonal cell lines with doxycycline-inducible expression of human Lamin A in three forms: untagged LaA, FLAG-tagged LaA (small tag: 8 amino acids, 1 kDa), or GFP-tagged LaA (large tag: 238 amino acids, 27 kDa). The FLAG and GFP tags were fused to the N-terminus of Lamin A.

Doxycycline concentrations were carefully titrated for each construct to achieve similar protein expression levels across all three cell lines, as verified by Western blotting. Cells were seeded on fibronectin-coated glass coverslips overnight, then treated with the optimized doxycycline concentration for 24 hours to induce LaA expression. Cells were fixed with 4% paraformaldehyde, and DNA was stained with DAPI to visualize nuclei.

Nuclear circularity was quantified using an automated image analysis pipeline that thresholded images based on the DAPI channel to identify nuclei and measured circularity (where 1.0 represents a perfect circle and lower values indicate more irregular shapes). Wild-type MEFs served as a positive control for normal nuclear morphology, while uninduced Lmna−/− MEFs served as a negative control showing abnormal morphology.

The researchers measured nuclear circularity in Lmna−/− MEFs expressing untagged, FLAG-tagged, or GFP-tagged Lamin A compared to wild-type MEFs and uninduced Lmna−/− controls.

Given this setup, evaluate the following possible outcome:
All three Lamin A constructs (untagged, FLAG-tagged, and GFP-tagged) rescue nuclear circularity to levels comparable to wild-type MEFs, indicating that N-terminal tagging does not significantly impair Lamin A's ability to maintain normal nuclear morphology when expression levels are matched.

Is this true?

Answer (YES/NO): YES